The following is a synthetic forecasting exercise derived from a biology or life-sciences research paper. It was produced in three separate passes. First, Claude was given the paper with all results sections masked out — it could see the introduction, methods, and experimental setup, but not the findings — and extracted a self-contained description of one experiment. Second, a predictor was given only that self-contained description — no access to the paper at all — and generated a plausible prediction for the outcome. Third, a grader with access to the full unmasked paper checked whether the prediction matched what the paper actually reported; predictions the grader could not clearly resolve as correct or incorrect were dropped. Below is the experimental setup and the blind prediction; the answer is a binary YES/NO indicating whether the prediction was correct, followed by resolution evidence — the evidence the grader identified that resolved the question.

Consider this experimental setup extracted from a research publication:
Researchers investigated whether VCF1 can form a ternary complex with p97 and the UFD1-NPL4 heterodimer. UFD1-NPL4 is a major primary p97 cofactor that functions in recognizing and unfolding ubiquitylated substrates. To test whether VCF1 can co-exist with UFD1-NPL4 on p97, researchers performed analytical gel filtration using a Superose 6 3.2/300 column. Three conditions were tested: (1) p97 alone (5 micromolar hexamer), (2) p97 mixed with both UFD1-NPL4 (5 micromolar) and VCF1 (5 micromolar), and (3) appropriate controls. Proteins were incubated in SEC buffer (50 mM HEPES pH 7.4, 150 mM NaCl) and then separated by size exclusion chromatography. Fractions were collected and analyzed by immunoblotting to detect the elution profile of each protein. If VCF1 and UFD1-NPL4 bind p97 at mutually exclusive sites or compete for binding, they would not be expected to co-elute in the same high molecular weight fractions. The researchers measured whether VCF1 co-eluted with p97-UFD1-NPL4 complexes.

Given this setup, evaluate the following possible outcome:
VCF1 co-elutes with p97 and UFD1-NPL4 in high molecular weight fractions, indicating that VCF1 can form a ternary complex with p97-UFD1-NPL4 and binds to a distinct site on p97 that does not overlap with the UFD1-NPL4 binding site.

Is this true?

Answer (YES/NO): YES